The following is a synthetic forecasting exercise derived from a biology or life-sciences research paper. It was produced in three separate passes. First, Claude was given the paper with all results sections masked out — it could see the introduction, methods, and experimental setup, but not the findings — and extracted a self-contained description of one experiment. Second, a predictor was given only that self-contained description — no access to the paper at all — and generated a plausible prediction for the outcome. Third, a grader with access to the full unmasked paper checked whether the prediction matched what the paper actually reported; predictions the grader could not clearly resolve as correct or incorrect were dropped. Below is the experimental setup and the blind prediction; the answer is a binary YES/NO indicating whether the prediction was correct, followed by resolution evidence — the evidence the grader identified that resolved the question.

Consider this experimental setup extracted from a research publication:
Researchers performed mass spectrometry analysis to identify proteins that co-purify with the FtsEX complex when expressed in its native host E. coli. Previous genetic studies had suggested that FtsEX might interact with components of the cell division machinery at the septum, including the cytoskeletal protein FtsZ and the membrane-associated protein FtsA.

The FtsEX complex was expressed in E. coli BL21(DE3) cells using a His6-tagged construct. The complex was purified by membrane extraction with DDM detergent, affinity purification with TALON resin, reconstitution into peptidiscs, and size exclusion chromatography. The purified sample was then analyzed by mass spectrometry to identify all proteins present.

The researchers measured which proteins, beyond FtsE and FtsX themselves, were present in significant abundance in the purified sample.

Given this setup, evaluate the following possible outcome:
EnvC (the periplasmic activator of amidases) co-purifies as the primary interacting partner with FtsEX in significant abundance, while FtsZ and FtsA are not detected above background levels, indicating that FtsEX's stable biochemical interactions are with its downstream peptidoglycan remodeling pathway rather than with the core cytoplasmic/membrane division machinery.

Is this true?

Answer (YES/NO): NO